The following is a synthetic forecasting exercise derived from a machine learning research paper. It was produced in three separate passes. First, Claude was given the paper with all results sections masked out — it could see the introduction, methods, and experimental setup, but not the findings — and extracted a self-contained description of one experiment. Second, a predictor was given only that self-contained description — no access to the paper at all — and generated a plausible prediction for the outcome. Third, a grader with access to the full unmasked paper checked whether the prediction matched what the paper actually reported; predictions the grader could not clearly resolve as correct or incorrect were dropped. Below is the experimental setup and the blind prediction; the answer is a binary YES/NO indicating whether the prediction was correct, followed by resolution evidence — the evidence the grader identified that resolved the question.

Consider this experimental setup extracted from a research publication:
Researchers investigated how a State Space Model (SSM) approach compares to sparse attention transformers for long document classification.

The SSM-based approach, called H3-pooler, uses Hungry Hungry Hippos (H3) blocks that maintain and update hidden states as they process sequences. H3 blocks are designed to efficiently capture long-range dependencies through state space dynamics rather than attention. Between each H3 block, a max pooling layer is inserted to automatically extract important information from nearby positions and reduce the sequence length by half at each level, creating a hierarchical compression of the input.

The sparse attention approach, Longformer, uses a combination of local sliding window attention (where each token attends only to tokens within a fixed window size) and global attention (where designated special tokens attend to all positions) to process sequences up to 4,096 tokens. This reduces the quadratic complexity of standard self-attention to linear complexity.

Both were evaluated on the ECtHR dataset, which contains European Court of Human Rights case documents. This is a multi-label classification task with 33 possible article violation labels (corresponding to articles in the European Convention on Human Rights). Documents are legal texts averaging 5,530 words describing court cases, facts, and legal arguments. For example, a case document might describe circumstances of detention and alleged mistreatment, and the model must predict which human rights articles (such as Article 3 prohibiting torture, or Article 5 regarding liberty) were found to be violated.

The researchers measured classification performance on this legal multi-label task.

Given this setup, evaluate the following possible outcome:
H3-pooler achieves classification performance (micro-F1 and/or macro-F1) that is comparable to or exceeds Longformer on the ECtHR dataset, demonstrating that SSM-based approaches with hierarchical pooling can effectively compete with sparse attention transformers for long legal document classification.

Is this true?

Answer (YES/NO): YES